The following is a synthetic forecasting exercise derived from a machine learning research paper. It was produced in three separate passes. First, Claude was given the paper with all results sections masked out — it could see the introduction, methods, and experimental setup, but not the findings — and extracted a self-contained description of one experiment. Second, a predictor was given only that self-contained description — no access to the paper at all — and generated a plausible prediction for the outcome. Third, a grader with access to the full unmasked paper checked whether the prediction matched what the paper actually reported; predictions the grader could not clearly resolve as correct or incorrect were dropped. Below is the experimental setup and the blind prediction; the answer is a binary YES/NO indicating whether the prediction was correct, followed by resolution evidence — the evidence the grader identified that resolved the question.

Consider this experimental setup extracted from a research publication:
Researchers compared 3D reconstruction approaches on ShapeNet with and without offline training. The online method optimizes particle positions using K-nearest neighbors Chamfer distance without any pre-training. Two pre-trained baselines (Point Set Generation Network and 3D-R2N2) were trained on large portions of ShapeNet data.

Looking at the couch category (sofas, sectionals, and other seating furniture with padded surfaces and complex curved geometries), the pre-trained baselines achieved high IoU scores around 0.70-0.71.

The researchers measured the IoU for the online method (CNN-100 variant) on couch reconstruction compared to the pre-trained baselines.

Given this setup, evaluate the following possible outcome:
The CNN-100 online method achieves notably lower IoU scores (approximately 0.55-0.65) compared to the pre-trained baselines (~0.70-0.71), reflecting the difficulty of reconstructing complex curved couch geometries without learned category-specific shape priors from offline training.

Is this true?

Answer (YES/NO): NO